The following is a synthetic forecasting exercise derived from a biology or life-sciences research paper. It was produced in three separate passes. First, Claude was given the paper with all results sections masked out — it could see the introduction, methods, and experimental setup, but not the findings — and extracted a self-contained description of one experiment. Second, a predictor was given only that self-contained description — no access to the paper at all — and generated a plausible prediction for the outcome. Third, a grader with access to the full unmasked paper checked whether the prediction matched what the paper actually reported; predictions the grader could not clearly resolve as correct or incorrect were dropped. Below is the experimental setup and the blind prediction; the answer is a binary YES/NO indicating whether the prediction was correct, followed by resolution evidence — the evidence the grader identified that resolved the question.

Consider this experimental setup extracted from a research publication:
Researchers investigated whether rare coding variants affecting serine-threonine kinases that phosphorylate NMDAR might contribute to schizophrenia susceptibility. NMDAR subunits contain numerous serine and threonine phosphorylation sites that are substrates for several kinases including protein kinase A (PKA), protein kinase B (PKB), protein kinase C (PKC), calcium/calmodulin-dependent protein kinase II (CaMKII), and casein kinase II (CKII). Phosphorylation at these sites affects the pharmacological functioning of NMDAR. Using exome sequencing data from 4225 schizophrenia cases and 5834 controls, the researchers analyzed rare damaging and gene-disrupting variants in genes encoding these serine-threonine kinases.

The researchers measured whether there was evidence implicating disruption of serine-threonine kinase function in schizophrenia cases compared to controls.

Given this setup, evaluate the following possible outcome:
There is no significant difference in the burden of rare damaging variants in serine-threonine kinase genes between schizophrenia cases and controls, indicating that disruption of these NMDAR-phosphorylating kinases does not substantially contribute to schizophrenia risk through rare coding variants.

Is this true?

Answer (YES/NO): YES